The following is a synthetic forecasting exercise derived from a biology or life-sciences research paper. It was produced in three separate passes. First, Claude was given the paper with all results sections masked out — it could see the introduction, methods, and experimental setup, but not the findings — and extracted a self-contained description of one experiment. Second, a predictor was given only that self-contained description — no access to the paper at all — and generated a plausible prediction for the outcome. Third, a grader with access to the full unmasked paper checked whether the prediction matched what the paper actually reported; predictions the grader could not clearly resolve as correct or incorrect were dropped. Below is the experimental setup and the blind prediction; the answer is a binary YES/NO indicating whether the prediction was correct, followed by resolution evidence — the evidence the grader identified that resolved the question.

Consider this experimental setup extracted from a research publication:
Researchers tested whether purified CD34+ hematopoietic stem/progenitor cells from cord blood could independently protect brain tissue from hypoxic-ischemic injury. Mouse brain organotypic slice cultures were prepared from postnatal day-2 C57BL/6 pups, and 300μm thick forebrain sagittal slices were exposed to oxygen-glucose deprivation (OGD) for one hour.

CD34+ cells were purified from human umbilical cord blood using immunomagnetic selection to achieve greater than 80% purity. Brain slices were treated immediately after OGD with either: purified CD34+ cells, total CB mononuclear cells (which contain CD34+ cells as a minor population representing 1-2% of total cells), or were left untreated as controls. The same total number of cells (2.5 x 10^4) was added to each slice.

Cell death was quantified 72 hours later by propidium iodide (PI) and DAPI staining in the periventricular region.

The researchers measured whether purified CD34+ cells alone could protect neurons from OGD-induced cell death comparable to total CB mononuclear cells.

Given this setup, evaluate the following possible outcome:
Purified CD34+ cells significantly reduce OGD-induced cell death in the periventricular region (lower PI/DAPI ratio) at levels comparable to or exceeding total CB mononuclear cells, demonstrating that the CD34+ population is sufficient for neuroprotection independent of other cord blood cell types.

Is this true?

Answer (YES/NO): NO